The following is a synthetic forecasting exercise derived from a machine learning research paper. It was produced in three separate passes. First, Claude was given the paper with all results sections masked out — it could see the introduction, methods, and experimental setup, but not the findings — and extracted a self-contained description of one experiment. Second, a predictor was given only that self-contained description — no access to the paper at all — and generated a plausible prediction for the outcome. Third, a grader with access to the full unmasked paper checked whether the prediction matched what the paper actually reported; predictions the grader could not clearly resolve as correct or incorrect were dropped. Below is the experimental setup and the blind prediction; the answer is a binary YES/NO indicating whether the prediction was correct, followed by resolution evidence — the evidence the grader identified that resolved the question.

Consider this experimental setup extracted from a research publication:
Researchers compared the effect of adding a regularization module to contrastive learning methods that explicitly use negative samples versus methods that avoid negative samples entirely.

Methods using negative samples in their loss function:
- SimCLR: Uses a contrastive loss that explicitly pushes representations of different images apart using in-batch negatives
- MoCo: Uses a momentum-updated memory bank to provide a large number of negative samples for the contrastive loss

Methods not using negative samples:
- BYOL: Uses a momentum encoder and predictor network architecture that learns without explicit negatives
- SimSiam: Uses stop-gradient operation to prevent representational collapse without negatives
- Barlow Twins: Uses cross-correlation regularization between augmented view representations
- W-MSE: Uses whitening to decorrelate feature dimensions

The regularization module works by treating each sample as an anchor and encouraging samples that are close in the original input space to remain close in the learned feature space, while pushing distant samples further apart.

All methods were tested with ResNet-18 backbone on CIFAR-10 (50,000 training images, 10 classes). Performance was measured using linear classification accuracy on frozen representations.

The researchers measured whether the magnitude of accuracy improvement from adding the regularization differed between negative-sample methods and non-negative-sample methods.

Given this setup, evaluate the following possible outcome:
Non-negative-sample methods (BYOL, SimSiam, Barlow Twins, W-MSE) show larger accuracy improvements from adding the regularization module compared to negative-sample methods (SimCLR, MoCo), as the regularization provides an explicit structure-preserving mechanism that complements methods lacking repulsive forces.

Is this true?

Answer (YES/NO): YES